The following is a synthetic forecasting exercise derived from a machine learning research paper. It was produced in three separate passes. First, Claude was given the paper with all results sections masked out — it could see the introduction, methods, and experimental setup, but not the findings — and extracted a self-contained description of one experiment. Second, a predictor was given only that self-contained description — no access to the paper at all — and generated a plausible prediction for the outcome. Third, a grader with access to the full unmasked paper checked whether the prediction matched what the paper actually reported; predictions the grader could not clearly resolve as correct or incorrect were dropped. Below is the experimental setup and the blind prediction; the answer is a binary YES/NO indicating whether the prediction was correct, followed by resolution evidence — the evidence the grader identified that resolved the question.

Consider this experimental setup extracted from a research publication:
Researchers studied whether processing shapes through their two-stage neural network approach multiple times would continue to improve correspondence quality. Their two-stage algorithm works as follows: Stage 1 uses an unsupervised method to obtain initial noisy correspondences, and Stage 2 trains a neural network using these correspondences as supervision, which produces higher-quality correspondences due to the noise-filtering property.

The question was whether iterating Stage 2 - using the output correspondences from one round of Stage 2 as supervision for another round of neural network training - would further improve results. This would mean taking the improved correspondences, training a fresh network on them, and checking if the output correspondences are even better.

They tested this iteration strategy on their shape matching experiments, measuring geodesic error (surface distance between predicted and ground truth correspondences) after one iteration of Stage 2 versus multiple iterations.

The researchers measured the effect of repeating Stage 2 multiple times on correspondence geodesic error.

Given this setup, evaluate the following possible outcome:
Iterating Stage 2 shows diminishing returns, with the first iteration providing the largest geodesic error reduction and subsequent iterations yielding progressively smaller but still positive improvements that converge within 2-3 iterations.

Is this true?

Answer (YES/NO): NO